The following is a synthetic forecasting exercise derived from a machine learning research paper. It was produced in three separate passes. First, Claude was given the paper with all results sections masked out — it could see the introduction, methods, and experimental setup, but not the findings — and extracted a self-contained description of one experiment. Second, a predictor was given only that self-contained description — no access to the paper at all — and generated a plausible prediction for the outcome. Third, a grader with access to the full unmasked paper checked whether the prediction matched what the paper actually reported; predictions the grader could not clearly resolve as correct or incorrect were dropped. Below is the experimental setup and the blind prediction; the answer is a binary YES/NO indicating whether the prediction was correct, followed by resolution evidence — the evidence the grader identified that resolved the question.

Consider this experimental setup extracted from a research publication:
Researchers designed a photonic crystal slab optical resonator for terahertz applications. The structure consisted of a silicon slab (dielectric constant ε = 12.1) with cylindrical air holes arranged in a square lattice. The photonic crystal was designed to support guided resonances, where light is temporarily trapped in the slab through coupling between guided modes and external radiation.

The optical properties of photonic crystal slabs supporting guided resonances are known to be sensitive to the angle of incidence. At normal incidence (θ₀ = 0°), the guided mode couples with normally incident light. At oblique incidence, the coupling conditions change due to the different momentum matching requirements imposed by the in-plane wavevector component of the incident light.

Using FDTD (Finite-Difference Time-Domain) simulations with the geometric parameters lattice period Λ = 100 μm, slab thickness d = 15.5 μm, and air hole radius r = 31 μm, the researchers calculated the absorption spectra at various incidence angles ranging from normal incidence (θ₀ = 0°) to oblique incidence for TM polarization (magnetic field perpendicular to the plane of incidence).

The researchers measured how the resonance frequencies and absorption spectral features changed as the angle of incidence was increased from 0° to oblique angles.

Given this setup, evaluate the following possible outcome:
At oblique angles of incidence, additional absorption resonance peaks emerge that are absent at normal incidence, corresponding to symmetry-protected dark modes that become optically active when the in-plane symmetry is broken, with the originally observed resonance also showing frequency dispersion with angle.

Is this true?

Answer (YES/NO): NO